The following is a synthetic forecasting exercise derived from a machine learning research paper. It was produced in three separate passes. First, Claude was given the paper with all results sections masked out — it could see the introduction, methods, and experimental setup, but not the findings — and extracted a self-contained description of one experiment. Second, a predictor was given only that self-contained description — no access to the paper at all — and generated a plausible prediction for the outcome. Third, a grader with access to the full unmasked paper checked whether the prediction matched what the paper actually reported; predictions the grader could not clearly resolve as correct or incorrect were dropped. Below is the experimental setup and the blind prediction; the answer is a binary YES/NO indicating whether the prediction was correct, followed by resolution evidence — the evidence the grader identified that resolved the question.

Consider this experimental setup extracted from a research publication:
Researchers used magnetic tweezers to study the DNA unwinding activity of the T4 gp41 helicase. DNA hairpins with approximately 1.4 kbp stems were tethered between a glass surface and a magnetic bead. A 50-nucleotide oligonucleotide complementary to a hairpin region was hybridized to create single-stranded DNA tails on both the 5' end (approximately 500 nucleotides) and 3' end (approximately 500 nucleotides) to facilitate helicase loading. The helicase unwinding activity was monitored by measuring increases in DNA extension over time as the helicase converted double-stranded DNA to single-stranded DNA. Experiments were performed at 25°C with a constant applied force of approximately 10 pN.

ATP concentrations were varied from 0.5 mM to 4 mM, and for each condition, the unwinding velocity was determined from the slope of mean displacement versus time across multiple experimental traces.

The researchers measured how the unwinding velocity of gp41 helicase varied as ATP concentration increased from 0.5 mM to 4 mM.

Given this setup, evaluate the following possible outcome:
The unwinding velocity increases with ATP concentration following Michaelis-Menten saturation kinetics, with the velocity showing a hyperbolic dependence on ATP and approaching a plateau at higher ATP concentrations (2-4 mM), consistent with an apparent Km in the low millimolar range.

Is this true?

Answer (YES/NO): YES